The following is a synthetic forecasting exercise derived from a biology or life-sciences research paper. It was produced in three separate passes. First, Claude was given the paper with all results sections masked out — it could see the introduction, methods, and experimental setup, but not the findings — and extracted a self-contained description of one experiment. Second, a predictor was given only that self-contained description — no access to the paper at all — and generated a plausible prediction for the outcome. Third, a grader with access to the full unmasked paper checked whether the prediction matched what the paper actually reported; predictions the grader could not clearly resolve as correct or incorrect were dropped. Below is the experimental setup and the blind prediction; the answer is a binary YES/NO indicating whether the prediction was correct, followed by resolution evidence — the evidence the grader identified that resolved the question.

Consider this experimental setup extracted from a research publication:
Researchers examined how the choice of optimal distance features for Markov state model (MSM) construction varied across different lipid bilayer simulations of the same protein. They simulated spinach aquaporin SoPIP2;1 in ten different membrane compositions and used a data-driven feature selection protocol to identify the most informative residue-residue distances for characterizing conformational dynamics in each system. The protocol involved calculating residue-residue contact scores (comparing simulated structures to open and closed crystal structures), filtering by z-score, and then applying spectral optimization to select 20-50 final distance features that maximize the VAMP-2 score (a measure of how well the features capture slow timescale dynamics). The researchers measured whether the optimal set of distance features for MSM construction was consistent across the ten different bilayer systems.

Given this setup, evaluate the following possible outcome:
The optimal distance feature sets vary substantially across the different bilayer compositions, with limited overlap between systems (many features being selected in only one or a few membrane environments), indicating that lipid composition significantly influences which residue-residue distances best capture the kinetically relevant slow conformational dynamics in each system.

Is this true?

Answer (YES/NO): YES